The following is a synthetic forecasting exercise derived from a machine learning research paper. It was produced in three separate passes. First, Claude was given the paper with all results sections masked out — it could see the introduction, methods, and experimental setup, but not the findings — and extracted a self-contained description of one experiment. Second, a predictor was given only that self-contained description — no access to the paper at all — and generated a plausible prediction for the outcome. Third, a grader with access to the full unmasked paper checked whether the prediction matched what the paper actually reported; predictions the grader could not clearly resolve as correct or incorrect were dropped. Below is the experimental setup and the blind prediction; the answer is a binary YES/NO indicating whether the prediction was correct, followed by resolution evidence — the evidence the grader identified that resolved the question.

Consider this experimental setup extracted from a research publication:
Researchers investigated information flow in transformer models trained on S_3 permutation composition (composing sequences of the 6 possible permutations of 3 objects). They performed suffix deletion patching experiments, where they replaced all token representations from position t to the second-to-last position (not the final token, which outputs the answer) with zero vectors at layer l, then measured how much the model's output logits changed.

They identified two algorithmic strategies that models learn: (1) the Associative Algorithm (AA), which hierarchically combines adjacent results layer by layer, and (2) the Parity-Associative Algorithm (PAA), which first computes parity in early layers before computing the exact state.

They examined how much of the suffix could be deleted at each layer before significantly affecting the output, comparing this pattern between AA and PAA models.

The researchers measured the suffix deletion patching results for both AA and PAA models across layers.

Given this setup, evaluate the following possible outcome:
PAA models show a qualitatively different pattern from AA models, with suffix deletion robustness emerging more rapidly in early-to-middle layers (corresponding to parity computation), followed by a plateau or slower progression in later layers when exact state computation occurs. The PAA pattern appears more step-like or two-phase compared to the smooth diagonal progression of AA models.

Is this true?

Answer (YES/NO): NO